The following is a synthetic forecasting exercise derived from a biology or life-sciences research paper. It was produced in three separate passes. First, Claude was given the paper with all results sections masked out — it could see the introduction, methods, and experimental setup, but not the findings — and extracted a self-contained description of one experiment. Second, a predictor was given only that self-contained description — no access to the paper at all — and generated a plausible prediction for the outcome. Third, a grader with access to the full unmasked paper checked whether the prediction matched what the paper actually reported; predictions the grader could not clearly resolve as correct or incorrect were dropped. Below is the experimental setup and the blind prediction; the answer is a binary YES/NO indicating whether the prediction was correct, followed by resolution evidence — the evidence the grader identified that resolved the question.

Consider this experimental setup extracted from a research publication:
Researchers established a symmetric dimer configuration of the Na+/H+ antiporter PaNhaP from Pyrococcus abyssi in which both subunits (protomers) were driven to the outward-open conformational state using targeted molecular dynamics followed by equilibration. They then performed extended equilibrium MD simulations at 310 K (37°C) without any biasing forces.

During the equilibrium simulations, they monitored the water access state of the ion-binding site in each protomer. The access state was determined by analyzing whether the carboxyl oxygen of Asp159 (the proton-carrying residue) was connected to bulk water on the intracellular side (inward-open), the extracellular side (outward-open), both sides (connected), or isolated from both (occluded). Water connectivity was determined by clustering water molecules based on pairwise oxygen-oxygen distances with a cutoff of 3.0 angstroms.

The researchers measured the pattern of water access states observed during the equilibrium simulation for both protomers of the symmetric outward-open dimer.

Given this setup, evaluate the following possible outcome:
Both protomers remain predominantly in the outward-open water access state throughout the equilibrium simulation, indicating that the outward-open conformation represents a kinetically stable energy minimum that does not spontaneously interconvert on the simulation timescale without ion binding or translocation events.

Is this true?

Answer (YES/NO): NO